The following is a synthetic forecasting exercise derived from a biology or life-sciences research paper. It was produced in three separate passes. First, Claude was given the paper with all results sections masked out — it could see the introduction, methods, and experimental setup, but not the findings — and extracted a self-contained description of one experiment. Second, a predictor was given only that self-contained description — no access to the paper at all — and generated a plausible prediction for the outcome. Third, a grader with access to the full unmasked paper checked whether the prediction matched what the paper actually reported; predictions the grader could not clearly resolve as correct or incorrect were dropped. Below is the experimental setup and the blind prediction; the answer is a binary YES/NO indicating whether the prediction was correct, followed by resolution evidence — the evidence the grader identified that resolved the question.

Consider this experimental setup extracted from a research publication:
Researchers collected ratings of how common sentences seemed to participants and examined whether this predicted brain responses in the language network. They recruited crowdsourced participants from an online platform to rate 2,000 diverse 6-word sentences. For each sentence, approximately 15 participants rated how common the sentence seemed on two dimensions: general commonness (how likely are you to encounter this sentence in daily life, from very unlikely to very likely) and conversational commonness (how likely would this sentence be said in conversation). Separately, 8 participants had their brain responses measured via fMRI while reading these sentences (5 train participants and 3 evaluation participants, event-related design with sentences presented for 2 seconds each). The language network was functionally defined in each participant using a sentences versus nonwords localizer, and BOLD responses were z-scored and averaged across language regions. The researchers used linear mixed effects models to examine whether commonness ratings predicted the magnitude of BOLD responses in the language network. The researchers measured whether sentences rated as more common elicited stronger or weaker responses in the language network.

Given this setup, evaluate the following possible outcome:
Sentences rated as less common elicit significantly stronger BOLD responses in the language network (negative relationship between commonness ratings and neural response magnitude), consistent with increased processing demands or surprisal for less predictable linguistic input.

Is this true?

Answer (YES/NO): YES